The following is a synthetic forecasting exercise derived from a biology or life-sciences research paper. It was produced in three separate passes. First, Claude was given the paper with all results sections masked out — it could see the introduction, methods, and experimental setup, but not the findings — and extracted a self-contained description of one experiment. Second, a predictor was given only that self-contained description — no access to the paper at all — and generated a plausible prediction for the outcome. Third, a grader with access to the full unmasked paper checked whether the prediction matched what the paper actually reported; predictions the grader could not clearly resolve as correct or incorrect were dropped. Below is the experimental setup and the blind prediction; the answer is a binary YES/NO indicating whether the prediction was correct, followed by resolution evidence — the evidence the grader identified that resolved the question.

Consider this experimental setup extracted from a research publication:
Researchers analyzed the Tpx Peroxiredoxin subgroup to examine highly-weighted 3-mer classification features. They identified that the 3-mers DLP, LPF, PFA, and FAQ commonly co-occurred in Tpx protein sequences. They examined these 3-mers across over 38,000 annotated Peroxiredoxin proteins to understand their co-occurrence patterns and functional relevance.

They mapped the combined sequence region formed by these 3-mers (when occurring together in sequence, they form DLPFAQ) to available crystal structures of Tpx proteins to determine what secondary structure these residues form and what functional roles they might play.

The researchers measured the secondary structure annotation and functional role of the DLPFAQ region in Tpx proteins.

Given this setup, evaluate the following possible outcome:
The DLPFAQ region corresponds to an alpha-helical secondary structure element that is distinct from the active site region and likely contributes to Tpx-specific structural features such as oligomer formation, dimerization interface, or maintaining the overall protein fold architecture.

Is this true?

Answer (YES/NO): NO